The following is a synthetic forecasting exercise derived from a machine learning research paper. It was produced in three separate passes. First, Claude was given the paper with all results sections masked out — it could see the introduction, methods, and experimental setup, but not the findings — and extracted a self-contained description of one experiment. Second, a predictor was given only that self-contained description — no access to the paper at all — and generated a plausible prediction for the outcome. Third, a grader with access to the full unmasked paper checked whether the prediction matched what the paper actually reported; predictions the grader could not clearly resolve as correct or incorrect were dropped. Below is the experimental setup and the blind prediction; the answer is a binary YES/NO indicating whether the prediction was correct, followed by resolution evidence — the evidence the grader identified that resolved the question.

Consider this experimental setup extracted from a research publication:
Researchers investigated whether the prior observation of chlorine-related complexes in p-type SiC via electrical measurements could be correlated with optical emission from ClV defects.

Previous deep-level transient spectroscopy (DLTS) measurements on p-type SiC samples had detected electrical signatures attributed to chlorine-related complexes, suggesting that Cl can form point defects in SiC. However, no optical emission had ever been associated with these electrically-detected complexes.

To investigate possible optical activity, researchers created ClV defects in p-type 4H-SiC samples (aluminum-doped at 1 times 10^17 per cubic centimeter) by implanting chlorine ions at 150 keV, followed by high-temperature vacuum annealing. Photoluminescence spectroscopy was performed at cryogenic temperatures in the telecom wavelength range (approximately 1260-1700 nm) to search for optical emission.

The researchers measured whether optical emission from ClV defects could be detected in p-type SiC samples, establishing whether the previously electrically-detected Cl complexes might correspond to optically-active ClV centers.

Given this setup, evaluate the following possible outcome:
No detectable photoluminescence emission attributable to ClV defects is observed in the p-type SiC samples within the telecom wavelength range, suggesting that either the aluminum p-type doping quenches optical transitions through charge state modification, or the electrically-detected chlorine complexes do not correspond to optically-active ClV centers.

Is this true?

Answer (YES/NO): NO